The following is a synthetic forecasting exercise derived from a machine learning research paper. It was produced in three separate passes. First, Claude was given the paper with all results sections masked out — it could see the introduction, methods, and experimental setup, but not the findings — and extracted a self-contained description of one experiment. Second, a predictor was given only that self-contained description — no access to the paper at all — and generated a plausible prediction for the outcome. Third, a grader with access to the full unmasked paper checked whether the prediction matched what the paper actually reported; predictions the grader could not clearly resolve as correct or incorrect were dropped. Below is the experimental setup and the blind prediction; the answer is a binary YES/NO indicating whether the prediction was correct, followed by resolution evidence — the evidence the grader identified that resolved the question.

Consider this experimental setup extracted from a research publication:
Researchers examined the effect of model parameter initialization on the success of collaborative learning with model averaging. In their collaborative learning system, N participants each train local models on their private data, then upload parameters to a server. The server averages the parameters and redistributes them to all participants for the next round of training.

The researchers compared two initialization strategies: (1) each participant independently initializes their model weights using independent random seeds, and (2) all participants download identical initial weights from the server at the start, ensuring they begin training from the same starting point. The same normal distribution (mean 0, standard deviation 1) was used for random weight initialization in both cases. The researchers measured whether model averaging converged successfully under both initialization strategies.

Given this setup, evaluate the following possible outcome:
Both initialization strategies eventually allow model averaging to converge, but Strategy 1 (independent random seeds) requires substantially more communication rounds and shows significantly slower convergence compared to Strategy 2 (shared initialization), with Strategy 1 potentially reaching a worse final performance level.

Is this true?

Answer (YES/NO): NO